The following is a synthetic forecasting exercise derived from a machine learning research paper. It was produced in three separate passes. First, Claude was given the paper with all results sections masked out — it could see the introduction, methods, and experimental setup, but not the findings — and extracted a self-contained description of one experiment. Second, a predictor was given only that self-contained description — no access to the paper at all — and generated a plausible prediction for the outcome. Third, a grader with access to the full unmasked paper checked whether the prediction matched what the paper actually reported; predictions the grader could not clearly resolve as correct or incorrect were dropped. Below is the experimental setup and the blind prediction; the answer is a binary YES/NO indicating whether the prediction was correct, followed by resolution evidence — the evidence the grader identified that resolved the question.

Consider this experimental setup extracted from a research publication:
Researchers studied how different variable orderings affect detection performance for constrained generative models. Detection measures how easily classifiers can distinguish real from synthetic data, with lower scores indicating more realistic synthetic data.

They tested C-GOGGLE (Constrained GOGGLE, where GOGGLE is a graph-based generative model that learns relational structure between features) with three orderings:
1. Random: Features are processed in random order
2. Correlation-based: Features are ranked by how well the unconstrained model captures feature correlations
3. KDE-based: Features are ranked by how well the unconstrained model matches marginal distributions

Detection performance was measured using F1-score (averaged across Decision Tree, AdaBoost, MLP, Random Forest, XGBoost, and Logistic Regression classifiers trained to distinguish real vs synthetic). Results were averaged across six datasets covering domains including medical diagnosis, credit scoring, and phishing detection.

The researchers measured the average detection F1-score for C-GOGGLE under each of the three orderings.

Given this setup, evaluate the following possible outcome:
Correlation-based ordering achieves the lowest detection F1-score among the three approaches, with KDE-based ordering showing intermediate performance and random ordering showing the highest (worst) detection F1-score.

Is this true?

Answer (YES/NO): NO